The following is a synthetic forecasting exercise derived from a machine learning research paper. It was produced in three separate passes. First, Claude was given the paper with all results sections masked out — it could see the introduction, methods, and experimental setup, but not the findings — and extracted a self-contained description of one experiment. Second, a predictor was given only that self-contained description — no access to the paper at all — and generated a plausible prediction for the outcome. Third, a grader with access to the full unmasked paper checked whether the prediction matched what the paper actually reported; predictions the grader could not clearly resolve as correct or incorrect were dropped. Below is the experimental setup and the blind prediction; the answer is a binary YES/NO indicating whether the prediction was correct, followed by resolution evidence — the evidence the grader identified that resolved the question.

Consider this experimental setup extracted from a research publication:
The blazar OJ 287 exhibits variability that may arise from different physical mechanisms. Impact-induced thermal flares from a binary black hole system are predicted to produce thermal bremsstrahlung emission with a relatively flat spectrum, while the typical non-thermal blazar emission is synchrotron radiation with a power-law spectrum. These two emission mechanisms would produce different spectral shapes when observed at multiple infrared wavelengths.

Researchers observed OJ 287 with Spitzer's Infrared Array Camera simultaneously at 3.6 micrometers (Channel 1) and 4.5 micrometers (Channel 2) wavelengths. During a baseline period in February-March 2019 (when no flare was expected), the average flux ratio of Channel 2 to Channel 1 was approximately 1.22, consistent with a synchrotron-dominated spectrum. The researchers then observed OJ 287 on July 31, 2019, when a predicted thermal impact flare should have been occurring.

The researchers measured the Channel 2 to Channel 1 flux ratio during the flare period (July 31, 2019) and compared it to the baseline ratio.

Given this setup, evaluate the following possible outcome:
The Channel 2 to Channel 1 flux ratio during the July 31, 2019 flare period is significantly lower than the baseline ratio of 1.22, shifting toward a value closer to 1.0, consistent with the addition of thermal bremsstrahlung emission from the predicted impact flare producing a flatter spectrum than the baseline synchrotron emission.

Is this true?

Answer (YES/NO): YES